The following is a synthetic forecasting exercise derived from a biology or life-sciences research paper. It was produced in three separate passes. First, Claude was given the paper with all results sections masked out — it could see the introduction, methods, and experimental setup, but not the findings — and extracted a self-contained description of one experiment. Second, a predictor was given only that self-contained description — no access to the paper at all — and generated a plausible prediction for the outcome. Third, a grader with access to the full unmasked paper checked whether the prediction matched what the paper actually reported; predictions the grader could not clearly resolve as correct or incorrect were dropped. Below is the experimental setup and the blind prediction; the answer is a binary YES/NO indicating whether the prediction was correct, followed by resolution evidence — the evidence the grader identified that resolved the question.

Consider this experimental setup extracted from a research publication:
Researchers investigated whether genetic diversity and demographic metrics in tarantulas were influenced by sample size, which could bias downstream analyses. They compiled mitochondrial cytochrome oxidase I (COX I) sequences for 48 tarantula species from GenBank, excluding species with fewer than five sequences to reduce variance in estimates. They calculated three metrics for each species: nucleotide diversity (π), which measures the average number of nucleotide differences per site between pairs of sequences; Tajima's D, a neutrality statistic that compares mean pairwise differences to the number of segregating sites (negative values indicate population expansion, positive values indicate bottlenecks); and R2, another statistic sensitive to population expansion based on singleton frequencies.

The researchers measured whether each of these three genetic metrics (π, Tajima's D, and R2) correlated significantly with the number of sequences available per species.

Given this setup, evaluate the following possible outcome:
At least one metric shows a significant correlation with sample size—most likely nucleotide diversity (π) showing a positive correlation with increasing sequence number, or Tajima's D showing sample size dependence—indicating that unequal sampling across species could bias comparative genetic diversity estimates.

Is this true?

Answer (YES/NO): NO